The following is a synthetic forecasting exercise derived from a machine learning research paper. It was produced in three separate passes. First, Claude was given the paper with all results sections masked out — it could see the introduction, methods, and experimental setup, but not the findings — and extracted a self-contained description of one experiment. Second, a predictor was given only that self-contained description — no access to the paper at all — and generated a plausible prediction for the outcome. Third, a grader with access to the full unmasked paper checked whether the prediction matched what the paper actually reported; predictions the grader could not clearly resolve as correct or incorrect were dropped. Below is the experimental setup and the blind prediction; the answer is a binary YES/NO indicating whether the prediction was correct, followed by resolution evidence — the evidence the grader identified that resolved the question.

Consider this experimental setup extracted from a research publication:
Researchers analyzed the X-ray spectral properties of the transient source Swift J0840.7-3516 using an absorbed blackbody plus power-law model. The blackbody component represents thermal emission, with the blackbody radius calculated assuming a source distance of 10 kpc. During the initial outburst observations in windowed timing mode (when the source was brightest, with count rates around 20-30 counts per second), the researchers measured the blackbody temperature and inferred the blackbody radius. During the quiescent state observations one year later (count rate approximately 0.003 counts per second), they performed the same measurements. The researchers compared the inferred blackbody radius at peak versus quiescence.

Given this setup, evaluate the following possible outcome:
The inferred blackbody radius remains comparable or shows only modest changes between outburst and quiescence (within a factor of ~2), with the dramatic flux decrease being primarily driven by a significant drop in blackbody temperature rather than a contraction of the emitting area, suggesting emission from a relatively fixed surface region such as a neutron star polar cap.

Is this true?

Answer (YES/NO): NO